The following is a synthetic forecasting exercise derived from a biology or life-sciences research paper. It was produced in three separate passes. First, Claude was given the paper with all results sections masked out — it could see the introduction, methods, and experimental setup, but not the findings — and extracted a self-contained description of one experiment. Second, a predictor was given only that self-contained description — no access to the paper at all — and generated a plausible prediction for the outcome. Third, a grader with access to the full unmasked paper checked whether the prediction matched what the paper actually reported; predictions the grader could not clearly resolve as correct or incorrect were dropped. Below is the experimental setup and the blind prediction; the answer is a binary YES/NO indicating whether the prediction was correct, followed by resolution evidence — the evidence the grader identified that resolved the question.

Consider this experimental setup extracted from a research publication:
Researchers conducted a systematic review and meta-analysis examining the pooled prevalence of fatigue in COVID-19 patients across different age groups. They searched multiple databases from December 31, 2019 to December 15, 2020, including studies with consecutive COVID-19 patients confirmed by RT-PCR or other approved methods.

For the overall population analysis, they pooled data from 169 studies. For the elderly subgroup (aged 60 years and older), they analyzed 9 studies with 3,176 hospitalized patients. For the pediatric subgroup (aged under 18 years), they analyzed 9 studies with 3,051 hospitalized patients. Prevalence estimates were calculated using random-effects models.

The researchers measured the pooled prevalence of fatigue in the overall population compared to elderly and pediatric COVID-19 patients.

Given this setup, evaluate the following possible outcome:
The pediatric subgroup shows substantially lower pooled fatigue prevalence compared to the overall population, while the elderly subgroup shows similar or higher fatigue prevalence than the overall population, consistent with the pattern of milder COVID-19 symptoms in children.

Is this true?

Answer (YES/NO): NO